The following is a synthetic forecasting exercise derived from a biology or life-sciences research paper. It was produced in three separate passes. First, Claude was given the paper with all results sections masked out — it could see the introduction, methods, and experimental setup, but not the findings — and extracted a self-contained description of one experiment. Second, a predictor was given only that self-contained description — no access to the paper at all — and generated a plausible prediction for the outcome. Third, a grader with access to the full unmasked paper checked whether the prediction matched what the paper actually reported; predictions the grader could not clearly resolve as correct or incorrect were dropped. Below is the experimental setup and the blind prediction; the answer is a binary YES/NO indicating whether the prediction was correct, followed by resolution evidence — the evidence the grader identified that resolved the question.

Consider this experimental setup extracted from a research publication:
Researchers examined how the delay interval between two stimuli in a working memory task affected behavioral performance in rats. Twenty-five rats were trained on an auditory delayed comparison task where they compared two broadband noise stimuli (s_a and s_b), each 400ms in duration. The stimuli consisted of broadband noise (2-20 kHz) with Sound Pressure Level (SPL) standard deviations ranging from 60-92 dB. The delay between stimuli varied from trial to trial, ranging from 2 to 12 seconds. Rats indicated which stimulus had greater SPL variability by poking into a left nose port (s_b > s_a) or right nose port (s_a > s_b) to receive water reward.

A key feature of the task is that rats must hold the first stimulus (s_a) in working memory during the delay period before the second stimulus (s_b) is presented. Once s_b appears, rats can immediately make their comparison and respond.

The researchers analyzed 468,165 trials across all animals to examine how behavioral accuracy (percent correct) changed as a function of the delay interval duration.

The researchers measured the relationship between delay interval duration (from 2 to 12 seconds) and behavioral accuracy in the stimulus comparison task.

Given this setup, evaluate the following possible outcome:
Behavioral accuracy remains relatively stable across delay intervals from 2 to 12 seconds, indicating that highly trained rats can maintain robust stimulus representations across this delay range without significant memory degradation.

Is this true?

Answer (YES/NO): YES